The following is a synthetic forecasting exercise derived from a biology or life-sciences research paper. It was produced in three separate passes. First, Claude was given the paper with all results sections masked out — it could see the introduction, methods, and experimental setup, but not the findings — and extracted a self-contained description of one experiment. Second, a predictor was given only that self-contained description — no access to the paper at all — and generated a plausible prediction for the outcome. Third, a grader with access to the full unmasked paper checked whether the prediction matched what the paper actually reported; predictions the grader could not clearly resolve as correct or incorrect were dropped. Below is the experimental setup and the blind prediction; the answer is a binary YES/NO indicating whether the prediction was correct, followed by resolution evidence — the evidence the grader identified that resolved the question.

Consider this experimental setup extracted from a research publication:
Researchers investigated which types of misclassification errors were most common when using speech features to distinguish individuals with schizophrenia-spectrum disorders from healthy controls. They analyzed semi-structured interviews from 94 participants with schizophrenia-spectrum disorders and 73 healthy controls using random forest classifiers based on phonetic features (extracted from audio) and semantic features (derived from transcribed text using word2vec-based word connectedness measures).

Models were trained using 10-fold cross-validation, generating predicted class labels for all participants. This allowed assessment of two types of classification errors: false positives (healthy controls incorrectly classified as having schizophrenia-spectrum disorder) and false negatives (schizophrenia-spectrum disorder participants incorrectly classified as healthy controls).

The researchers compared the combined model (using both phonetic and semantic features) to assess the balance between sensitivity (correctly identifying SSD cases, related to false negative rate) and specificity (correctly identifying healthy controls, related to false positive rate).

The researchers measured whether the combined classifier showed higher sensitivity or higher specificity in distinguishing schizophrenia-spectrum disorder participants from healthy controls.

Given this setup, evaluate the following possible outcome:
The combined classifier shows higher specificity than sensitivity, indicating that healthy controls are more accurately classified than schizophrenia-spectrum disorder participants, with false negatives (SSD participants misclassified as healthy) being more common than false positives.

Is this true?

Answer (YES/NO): NO